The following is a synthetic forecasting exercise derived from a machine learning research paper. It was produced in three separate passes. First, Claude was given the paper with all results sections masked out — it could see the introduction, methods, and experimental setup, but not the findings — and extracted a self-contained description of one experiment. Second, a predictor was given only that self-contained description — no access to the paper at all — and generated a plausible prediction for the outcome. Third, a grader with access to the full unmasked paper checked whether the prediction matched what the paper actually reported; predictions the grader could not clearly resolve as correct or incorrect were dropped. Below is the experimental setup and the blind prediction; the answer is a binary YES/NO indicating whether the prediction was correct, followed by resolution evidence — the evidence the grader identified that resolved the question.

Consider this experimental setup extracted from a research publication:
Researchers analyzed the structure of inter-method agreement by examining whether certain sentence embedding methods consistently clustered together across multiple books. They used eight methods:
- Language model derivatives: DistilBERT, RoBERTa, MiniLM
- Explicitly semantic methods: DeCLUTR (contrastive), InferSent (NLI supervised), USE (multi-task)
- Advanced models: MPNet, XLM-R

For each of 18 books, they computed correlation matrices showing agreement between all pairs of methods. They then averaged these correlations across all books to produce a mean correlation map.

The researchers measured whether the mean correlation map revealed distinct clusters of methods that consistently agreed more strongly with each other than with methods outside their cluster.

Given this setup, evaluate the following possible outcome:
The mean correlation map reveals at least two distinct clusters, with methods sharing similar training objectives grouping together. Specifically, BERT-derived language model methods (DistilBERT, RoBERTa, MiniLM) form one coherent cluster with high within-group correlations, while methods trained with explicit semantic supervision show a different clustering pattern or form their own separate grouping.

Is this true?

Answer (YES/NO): NO